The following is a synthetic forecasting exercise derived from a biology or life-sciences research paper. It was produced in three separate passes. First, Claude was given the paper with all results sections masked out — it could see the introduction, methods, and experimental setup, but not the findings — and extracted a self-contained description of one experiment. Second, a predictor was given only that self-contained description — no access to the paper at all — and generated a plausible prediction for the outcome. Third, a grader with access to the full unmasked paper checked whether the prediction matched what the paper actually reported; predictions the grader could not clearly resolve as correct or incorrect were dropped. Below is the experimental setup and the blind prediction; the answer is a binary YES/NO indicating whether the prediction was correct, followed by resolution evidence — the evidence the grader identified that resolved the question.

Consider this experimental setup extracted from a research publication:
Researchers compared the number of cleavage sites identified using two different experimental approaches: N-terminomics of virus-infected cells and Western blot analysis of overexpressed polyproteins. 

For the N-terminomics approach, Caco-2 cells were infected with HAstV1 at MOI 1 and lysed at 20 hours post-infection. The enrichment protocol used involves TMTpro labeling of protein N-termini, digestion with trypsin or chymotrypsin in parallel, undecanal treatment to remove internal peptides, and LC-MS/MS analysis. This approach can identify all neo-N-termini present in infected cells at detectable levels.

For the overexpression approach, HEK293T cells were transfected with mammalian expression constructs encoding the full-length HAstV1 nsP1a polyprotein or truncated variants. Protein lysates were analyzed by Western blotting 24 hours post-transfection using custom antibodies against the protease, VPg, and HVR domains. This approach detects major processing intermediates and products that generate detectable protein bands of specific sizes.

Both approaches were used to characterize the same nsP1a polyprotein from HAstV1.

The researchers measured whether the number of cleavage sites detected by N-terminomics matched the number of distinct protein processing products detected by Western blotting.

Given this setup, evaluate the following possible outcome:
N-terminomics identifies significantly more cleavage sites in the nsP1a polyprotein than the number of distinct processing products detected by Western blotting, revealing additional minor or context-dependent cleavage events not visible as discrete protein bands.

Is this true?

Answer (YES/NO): NO